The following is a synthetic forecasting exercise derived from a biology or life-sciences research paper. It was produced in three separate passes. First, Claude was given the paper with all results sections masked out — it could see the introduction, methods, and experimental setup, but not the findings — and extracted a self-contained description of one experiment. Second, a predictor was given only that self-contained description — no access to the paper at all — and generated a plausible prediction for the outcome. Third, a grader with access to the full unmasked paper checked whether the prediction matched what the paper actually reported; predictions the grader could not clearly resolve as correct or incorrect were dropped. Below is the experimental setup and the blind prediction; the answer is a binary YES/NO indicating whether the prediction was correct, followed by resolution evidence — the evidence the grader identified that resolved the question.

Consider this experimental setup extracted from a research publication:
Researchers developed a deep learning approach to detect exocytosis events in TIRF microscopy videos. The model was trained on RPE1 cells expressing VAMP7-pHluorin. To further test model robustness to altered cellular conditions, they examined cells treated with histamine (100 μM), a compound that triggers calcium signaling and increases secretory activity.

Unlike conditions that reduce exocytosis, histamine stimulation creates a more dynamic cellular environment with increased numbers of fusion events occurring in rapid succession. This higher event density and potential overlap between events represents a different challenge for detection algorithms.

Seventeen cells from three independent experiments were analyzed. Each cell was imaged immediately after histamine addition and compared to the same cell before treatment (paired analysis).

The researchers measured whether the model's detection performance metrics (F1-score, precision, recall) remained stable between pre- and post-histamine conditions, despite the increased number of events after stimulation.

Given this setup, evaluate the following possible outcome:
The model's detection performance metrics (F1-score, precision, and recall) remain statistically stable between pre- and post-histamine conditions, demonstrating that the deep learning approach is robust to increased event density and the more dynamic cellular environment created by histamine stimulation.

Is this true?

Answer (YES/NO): YES